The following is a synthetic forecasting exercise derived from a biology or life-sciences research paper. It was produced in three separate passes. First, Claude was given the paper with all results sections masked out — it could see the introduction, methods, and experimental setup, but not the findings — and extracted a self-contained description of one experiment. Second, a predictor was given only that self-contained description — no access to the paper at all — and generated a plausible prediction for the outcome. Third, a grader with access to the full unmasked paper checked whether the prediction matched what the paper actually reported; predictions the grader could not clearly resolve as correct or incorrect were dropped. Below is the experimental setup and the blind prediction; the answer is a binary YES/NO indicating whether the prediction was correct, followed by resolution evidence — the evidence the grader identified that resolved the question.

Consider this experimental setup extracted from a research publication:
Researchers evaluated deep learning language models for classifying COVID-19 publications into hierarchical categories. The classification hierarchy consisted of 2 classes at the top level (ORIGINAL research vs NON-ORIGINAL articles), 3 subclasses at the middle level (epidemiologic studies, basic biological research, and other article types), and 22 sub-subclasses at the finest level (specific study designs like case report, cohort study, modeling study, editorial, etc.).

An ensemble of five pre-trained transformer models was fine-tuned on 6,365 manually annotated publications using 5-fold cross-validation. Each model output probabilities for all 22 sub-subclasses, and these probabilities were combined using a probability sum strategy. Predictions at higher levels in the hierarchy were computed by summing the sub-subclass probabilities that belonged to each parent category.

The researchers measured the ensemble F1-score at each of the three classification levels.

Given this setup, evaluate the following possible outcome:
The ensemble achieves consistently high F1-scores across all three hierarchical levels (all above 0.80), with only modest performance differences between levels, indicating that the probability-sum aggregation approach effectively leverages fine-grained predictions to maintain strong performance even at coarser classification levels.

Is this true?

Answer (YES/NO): NO